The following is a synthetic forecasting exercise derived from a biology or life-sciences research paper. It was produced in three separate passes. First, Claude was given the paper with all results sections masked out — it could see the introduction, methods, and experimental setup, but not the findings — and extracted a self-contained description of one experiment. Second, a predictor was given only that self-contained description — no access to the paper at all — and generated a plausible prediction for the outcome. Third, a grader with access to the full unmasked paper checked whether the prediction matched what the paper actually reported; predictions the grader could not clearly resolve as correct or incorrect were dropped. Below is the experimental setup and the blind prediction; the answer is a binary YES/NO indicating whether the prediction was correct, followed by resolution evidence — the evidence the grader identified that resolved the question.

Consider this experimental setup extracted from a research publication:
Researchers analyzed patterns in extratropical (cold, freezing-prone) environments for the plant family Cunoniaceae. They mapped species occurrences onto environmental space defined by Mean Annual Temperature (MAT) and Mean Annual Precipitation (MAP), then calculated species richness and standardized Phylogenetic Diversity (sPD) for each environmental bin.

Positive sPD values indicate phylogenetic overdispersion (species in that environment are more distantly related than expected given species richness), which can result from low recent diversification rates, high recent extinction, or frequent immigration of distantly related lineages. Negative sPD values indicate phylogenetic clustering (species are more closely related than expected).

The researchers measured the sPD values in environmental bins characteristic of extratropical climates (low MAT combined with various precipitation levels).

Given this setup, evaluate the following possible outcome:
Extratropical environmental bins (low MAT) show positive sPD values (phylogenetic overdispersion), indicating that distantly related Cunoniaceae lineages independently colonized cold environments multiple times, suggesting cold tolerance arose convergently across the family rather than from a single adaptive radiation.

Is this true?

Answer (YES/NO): NO